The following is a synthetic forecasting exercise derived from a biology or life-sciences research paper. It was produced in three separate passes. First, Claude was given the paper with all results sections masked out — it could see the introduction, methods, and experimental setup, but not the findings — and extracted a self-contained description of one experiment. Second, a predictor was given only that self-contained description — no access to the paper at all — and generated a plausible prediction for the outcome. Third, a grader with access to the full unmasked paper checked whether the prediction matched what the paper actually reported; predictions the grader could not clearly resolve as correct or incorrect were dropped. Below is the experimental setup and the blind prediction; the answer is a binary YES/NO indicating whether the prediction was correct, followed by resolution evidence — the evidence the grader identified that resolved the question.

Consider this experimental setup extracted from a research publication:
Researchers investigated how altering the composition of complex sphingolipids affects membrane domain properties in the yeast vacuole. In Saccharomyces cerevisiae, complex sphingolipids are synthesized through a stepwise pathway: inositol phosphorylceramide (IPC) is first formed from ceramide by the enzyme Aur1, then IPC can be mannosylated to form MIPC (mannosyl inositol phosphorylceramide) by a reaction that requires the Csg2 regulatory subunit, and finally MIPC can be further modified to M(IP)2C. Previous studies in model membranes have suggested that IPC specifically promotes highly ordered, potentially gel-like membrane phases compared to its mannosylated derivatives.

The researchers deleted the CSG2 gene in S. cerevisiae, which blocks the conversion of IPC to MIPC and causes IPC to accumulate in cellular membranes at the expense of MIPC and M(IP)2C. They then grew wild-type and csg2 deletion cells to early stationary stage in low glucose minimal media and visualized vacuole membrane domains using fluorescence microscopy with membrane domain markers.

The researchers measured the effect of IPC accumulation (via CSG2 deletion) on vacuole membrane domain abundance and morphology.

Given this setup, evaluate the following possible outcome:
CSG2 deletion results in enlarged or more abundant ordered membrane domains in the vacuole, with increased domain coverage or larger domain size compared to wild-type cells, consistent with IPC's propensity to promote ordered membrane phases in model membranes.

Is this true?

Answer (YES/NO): NO